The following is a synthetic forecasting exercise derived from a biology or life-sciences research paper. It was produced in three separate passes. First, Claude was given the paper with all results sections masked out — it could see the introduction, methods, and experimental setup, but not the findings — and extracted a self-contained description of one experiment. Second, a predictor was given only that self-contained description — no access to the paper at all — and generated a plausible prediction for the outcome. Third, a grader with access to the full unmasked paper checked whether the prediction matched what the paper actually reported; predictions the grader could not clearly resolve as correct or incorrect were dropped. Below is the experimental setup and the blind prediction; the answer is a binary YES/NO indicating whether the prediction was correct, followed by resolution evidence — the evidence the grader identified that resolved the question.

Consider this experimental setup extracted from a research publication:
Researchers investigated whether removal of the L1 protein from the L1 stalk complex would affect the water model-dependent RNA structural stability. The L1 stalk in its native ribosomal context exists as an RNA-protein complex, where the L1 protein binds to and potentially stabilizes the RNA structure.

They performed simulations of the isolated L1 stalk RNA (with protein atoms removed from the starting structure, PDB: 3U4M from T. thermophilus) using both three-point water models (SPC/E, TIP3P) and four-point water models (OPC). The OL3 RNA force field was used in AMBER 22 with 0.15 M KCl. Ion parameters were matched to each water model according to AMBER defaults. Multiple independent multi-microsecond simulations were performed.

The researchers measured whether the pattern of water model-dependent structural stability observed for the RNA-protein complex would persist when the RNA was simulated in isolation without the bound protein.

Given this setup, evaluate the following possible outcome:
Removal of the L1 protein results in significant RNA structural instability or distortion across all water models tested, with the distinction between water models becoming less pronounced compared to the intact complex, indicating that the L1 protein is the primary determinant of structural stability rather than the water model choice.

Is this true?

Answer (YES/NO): NO